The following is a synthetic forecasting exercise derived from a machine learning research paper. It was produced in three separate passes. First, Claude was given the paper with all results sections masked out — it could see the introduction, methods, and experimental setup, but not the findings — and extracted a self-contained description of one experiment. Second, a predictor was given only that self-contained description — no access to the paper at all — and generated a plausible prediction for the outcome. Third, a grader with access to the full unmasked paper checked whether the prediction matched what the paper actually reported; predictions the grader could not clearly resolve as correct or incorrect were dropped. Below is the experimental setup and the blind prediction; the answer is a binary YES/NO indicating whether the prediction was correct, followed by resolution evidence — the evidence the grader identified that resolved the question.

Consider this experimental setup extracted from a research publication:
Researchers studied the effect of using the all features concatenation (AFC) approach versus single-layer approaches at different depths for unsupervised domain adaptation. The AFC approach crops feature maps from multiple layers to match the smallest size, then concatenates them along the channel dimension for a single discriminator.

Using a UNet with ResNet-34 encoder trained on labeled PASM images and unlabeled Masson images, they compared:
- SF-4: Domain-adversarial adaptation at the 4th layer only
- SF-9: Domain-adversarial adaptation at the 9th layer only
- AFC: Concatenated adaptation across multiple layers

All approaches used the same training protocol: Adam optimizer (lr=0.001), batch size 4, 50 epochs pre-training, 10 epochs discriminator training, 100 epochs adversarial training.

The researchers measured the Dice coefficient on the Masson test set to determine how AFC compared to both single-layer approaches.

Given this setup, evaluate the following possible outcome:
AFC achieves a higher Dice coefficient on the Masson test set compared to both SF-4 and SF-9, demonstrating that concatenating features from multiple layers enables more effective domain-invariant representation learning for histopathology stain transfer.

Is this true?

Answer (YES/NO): YES